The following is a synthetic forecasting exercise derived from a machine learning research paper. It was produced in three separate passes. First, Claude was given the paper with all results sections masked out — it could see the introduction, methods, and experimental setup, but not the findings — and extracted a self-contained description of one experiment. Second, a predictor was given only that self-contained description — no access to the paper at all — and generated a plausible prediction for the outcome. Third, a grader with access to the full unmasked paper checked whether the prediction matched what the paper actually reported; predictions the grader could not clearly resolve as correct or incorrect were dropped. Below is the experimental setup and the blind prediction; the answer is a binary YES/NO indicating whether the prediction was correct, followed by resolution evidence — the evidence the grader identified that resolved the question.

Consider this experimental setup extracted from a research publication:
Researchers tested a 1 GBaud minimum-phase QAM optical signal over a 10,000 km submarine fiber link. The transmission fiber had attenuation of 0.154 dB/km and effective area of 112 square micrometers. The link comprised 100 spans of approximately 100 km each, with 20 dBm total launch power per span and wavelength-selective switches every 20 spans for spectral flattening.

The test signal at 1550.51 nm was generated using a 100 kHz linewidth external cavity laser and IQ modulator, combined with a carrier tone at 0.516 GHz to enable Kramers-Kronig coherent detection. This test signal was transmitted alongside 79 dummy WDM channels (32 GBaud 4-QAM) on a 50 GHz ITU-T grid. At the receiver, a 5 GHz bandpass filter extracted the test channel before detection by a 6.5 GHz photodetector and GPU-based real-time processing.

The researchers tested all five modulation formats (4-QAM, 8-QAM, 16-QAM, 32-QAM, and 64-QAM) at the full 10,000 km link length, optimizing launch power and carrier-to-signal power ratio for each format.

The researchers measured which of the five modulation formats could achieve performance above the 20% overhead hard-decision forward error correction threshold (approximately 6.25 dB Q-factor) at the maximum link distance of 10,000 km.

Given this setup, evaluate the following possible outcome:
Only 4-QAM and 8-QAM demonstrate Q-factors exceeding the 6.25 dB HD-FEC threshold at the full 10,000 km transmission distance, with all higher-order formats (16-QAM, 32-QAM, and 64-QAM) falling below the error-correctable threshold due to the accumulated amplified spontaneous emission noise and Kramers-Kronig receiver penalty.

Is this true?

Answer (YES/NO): NO